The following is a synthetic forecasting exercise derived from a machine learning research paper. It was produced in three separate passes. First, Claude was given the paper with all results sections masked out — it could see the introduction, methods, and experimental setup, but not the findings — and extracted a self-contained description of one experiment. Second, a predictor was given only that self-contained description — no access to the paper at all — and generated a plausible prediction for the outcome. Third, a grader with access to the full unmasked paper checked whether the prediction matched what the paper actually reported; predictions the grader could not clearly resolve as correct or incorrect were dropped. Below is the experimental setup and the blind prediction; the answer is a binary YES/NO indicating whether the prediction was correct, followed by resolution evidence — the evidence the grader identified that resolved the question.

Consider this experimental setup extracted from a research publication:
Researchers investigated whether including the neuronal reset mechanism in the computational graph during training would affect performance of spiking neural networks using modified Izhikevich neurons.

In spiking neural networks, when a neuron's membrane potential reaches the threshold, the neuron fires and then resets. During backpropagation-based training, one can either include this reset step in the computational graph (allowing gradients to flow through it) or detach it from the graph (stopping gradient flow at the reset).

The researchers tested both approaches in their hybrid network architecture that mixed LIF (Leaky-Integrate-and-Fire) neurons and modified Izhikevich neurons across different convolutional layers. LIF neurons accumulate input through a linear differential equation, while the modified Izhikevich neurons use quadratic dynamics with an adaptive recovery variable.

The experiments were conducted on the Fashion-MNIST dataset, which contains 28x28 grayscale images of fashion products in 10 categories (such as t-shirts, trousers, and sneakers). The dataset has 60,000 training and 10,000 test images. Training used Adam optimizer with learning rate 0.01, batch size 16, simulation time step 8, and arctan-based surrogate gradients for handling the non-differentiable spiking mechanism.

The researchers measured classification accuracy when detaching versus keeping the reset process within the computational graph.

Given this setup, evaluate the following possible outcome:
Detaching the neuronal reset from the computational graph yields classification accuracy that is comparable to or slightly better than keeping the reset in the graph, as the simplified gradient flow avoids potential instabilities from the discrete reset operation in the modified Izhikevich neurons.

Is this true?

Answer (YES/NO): NO